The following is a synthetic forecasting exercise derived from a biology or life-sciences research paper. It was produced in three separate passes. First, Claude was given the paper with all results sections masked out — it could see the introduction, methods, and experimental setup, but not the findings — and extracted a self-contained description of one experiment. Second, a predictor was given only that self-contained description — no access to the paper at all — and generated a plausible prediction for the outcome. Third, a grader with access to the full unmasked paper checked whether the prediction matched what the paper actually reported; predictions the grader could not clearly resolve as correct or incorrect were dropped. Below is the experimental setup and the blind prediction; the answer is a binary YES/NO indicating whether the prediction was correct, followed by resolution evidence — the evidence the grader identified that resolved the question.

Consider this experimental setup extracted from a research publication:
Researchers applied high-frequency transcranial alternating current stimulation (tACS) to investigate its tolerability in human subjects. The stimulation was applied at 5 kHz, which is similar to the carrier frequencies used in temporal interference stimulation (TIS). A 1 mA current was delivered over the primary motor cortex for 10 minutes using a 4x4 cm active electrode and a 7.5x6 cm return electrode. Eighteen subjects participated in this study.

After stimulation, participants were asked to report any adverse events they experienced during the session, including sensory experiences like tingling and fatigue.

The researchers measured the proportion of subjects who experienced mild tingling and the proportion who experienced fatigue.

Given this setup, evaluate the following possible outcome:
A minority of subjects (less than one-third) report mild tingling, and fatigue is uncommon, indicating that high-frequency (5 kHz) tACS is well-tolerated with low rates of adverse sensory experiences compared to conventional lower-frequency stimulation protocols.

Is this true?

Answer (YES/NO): NO